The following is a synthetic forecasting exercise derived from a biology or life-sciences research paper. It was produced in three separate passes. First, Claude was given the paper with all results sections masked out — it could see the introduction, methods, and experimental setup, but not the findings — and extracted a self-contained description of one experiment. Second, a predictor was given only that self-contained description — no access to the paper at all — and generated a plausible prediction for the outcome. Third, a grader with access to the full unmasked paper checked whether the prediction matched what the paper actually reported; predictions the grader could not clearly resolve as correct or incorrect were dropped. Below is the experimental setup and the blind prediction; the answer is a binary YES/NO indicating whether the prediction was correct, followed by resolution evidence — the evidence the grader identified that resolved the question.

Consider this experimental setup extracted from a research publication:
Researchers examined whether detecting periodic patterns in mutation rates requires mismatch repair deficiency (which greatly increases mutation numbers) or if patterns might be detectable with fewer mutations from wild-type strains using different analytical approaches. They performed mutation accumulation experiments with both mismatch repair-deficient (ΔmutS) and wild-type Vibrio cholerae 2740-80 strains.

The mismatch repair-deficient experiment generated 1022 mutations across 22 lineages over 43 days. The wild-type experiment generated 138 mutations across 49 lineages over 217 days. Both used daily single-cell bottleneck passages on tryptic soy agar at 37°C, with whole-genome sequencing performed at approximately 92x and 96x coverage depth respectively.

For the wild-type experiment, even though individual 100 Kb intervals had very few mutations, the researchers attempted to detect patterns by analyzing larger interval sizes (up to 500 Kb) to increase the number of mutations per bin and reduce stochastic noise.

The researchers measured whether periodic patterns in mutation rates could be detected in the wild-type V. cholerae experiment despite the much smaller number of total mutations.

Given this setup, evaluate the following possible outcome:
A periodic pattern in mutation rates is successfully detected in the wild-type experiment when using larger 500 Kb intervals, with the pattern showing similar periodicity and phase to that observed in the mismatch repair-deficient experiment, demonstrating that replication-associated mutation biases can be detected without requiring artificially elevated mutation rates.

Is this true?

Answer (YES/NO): NO